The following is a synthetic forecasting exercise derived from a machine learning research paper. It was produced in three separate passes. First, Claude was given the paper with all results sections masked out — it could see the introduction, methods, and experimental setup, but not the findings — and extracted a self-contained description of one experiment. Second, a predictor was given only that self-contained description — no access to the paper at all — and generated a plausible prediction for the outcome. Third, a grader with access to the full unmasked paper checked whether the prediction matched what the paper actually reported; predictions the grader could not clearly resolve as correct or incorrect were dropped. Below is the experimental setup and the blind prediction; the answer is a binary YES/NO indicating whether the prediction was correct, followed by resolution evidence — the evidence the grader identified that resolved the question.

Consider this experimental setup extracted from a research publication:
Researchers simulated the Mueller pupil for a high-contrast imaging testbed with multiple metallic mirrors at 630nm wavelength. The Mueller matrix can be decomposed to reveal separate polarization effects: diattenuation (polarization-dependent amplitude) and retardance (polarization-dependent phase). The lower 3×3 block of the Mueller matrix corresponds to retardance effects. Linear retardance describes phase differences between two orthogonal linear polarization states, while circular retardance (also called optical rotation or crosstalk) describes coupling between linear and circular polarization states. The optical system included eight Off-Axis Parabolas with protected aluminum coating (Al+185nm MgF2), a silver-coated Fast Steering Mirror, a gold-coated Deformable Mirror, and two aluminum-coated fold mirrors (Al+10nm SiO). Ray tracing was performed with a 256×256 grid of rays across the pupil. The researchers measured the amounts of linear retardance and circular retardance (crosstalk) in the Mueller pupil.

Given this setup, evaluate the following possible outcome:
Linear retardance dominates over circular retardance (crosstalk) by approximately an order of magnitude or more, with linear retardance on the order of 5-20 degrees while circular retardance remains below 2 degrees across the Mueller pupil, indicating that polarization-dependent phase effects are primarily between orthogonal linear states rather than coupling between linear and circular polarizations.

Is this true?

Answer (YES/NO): NO